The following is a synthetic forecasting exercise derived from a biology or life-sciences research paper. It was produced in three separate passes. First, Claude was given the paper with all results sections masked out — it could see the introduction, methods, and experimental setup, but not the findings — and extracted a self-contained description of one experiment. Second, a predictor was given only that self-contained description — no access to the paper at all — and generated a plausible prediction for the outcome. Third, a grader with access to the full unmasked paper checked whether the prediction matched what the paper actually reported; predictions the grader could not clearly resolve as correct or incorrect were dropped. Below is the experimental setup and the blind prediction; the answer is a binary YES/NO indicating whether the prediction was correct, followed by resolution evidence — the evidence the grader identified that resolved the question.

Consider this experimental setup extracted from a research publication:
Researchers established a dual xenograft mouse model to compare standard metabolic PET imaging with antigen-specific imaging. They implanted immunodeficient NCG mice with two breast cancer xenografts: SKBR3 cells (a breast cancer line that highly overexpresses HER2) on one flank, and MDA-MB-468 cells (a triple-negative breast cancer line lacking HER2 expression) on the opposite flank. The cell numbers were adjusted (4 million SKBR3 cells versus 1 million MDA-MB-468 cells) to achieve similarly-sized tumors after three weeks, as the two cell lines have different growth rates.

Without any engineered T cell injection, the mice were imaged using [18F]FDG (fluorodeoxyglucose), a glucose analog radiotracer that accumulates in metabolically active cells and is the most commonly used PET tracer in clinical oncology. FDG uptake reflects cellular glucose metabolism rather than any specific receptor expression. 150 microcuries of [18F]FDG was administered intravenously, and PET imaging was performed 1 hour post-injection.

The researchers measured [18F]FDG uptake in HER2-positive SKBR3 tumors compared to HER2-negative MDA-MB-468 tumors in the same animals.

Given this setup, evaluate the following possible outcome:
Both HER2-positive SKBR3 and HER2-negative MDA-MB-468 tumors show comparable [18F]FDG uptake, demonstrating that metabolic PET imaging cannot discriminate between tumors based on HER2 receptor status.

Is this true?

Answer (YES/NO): NO